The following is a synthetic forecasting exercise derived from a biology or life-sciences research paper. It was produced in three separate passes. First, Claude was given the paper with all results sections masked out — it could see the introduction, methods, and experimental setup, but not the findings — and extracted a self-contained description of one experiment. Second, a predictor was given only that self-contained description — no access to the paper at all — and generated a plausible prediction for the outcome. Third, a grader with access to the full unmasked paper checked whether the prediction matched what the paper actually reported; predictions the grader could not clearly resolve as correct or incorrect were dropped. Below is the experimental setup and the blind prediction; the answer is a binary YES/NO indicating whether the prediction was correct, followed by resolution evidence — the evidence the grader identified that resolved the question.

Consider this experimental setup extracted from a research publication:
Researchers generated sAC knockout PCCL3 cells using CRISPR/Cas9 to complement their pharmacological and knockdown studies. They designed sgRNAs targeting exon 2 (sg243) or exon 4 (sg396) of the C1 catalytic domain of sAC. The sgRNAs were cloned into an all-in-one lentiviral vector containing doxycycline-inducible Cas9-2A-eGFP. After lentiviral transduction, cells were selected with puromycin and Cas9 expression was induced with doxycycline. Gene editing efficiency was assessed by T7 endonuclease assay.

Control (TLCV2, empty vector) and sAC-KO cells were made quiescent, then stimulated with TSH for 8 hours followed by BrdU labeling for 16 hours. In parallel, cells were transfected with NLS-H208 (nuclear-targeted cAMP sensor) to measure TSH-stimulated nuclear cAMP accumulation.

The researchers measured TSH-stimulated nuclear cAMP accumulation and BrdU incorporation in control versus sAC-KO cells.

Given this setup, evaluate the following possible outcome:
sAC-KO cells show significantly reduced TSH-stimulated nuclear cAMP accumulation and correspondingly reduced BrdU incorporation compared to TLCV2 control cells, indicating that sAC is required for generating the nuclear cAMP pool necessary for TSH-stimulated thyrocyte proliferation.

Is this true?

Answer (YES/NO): YES